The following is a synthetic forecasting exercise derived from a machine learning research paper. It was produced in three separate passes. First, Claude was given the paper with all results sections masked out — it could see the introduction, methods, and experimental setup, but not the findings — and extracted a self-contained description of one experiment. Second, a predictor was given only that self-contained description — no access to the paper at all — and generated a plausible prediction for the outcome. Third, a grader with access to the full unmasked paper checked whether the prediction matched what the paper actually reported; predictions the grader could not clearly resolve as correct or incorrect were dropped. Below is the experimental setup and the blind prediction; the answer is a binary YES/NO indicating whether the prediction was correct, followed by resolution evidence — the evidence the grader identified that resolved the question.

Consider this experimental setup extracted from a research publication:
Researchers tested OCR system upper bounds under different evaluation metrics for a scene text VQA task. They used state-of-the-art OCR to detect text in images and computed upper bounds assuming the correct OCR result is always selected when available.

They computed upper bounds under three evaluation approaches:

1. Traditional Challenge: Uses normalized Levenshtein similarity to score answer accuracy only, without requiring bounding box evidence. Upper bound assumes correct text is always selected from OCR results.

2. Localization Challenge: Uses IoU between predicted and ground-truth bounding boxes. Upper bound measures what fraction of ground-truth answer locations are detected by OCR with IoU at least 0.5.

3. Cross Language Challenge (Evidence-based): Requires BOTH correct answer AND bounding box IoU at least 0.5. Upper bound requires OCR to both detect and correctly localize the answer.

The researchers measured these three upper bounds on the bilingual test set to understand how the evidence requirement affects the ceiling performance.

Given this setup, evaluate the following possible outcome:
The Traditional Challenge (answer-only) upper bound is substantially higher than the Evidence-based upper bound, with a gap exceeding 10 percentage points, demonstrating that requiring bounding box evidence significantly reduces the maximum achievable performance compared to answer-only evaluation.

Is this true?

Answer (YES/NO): NO